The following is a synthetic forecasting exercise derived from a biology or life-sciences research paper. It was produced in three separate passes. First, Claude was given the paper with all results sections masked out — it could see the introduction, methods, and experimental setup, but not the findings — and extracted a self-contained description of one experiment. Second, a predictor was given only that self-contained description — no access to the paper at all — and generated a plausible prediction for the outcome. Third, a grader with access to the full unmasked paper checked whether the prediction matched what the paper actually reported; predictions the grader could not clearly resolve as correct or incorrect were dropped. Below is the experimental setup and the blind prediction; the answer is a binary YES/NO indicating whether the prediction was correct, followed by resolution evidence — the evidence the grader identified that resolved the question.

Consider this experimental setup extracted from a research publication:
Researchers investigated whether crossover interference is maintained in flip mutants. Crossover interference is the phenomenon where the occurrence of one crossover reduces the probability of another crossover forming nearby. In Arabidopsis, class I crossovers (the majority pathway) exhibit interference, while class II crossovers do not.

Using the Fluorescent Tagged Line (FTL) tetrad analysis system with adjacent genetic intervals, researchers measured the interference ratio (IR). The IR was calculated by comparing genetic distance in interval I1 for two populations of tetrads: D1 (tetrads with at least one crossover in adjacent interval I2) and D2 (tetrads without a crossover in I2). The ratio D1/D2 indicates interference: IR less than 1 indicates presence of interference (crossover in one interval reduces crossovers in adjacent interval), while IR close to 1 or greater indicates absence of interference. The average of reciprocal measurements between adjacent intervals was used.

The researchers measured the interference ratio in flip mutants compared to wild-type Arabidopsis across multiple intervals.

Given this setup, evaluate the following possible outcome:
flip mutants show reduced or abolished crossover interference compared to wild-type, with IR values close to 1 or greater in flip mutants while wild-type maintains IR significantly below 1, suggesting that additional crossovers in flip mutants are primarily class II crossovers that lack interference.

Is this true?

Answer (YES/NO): YES